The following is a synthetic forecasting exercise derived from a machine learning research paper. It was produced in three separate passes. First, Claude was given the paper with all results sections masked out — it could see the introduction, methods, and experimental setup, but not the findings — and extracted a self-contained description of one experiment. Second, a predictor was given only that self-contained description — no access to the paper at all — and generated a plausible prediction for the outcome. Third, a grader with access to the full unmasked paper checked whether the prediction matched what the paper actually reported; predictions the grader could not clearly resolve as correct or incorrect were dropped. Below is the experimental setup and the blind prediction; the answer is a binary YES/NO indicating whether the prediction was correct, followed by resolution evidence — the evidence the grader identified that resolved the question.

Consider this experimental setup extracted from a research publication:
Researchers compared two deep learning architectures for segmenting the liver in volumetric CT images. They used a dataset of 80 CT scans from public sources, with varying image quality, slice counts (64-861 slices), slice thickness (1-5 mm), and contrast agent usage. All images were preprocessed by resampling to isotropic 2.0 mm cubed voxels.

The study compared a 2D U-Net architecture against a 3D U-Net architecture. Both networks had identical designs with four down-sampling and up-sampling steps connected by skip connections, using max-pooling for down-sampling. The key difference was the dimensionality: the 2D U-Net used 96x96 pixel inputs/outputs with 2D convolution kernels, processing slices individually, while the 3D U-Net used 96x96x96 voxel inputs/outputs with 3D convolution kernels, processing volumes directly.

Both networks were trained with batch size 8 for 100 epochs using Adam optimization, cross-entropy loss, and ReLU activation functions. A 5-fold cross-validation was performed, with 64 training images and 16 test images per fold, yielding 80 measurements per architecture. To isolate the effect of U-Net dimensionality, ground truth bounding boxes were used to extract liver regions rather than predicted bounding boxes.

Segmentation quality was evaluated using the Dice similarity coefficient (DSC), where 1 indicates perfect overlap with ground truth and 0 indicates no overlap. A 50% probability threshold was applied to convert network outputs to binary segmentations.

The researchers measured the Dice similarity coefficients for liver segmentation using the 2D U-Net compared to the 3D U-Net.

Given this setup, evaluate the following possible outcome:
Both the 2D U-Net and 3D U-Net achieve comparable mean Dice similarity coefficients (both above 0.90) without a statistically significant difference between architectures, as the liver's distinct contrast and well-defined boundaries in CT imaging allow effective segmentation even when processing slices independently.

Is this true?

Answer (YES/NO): NO